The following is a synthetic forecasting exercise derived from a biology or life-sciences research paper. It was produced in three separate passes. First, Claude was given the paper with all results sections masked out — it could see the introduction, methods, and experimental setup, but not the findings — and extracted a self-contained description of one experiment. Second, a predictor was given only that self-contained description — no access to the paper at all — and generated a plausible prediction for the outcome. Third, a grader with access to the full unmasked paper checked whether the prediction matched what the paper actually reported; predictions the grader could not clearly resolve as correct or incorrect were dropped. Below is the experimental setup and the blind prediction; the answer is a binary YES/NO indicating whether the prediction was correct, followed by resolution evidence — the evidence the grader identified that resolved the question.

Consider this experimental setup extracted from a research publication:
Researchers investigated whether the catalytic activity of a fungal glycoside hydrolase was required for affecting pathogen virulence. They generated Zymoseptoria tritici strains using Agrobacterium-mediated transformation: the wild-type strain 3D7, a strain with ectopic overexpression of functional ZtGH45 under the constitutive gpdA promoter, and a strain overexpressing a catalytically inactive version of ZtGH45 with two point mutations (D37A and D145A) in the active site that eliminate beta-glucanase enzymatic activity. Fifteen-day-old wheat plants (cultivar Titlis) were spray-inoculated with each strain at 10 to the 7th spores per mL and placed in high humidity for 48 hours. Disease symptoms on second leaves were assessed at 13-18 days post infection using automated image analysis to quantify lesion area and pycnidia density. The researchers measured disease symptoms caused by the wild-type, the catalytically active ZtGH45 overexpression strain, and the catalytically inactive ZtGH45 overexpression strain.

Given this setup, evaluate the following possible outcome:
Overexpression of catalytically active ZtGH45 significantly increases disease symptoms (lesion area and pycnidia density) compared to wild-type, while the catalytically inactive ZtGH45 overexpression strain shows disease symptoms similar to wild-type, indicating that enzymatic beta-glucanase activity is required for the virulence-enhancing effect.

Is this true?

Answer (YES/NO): NO